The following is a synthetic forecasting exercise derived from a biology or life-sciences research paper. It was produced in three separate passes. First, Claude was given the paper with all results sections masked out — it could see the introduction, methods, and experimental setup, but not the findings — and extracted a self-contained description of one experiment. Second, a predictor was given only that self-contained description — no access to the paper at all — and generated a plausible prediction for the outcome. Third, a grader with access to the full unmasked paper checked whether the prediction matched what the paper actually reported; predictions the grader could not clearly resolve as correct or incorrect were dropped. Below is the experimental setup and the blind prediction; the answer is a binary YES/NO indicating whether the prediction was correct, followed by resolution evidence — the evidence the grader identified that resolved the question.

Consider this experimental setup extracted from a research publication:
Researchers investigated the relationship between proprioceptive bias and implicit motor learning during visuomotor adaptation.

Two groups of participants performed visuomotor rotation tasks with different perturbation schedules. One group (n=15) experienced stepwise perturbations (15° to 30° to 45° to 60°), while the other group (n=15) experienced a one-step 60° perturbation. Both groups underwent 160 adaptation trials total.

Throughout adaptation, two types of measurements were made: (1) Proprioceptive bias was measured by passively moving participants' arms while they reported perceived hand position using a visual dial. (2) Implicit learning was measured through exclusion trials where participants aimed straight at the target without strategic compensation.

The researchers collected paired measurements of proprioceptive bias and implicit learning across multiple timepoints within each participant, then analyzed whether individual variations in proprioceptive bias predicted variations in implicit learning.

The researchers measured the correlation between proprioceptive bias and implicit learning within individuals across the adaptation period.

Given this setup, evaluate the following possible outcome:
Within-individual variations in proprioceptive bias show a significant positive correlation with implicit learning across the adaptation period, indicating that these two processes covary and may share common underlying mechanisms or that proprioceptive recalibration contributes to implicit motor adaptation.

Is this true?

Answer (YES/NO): YES